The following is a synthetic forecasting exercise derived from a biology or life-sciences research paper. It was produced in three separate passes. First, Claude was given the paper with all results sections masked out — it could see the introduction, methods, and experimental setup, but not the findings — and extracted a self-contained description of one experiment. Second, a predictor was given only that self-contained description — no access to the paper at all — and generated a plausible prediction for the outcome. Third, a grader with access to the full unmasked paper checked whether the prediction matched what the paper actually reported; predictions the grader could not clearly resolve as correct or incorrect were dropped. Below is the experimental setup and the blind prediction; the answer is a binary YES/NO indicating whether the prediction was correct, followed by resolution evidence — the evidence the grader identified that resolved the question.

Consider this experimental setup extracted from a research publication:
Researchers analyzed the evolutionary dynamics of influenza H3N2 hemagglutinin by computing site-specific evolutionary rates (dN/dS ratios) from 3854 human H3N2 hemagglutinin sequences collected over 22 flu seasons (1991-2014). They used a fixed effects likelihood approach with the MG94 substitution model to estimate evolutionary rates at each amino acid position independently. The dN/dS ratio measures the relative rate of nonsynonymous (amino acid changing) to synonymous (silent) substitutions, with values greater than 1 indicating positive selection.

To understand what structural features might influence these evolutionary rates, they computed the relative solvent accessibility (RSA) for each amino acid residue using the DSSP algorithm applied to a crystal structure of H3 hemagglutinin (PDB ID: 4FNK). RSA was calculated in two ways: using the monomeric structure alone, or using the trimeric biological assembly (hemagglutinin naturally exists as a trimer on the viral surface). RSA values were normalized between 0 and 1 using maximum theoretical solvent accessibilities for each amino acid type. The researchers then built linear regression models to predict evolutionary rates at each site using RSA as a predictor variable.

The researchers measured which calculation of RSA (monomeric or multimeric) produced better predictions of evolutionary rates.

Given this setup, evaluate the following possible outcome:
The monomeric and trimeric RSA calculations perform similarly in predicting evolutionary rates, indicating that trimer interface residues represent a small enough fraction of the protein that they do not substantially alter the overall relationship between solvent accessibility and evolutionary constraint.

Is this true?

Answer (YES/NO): NO